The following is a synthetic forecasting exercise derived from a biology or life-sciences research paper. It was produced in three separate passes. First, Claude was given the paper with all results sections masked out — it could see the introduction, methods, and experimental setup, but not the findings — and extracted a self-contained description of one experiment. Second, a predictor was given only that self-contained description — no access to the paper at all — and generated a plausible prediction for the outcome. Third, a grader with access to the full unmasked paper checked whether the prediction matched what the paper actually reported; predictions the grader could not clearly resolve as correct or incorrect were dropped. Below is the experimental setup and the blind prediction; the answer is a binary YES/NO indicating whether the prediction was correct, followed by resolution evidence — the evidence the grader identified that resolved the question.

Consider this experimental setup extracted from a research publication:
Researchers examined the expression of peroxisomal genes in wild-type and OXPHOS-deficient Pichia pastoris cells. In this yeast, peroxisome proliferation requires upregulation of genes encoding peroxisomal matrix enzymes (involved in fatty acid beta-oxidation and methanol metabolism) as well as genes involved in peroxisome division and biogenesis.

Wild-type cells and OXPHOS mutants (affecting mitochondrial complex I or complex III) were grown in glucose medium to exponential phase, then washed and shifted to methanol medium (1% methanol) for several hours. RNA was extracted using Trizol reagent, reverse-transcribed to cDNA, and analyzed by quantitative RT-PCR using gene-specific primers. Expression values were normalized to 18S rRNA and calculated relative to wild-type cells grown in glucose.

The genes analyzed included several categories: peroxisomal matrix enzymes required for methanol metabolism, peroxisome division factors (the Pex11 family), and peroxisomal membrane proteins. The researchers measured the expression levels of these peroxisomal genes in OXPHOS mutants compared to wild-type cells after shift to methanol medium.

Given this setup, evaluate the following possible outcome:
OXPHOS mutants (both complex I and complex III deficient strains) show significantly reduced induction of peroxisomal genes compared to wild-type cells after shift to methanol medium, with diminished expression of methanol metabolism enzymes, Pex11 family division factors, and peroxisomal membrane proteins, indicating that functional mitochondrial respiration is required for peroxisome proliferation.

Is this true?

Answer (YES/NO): NO